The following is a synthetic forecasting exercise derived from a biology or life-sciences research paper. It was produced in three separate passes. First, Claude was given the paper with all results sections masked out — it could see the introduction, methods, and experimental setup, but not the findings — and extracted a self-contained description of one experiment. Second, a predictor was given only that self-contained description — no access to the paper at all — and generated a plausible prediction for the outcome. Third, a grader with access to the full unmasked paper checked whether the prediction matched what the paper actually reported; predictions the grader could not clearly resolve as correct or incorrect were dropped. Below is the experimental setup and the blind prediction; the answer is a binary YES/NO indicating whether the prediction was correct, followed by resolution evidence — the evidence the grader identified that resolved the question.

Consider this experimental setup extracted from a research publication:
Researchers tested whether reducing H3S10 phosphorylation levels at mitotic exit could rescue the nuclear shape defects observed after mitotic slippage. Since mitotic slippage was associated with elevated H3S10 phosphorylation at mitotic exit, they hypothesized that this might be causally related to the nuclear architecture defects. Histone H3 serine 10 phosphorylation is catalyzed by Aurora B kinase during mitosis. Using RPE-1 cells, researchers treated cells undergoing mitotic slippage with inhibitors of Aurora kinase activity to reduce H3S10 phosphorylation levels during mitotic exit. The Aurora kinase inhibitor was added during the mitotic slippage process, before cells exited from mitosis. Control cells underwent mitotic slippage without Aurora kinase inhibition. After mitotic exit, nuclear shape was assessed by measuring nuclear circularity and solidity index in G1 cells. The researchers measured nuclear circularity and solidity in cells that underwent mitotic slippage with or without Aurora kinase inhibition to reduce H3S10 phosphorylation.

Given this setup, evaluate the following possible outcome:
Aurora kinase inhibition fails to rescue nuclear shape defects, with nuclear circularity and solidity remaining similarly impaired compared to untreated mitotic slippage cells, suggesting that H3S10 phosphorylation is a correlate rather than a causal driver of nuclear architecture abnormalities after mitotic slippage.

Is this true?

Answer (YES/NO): NO